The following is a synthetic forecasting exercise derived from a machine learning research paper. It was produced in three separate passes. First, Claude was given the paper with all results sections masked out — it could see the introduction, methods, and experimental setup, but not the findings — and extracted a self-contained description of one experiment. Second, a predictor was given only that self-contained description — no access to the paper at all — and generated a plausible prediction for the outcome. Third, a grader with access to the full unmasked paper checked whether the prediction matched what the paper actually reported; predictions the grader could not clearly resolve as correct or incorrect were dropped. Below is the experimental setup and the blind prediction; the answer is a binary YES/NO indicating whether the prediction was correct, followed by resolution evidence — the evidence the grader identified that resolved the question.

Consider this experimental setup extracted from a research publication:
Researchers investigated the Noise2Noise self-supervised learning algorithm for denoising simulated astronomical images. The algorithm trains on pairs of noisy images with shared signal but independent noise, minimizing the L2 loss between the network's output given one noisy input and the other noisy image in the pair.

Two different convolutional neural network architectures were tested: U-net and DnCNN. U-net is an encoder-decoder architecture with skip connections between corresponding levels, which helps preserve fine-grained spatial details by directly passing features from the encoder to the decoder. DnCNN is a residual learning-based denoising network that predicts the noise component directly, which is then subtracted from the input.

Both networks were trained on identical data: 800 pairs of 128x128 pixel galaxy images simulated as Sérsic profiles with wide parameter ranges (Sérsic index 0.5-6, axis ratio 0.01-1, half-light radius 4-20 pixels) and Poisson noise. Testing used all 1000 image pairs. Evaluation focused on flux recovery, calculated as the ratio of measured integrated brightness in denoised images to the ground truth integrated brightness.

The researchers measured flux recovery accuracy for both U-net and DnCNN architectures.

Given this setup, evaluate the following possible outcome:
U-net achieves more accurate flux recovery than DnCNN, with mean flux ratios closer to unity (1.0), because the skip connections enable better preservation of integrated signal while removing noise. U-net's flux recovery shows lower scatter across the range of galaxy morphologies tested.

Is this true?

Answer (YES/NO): NO